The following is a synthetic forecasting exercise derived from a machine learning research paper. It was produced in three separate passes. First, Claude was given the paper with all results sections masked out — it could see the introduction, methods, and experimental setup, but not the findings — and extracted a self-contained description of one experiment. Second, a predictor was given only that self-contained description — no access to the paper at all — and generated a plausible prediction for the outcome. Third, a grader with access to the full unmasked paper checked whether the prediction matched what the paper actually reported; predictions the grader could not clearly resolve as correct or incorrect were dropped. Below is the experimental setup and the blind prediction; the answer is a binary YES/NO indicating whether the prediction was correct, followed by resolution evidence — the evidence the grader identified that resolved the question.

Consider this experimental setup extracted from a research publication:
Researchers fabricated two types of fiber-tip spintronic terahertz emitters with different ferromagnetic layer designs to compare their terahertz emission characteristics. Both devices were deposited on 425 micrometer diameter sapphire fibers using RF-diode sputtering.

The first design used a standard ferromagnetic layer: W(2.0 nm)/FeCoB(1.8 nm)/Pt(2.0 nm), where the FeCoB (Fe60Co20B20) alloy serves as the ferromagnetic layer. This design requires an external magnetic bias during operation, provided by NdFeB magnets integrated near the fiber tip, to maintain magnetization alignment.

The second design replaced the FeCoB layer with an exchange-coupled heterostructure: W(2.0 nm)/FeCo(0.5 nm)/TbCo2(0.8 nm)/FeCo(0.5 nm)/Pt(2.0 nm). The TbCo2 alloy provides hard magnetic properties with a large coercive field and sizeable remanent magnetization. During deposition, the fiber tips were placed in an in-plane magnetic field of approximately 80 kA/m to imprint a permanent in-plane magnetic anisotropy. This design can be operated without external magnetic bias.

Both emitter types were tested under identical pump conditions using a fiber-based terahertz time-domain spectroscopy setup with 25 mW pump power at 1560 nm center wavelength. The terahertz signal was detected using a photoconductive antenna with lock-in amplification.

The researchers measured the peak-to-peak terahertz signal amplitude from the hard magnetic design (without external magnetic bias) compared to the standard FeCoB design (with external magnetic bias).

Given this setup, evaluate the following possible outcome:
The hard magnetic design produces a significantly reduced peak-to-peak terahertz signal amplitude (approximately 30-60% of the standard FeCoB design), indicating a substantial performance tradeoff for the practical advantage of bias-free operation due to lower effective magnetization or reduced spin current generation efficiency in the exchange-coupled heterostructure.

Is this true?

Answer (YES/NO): YES